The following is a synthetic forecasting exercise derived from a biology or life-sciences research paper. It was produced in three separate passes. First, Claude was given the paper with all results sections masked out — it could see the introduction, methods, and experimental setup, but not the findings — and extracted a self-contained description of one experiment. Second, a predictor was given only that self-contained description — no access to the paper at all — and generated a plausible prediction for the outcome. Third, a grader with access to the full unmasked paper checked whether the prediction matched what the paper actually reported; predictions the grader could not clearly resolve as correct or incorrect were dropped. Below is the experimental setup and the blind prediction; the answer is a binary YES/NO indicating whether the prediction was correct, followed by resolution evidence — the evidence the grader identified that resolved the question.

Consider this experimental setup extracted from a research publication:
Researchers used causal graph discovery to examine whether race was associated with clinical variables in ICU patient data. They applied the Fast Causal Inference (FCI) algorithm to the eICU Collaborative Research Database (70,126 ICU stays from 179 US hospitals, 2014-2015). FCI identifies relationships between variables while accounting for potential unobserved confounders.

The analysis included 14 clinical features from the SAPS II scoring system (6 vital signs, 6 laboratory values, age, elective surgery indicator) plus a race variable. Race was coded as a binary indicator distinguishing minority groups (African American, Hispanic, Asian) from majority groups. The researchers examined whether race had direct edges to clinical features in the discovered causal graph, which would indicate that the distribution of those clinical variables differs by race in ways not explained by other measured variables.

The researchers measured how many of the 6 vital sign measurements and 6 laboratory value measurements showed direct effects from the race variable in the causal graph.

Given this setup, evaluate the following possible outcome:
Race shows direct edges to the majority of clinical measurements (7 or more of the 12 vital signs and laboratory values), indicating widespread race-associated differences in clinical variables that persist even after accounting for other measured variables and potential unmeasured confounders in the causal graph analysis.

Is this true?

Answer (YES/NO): YES